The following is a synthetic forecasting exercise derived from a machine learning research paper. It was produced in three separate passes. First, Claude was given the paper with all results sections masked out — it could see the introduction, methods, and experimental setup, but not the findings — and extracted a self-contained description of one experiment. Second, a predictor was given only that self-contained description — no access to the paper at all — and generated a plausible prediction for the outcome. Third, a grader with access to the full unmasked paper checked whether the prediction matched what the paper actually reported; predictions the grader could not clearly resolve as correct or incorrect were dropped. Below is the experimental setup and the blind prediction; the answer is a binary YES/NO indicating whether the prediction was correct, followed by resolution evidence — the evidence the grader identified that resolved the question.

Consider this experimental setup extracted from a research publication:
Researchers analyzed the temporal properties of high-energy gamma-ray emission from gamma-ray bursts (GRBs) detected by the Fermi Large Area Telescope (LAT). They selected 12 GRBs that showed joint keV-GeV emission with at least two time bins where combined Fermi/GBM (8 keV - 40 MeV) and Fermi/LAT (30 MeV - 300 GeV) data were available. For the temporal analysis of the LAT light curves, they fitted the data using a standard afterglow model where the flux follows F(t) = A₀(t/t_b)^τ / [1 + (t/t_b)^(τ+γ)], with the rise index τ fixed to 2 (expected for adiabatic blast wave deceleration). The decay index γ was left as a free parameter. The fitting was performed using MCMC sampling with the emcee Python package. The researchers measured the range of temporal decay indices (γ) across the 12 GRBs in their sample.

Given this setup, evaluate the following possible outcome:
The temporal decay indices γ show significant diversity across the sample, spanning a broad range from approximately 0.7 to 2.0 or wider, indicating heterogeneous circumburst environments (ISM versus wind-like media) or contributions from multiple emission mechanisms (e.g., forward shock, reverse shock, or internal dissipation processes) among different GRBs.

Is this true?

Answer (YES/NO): NO